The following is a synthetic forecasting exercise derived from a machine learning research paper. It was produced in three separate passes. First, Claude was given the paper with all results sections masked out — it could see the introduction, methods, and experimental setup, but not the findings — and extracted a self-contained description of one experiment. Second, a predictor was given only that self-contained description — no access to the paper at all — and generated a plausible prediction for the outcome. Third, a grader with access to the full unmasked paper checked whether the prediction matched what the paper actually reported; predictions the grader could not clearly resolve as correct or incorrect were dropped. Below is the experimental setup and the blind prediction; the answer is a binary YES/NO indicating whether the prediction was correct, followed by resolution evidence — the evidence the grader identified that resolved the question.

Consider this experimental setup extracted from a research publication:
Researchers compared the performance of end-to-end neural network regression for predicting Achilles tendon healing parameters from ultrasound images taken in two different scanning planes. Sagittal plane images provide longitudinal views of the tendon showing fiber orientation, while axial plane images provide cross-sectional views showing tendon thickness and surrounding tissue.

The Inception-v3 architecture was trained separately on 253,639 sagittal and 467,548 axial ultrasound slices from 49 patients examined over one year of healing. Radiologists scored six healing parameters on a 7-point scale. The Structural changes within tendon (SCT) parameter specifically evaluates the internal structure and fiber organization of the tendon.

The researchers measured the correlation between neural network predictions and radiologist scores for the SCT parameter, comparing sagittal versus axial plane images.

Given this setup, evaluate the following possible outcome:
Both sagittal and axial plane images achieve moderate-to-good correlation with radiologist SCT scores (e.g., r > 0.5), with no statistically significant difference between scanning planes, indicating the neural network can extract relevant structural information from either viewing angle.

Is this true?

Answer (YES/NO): NO